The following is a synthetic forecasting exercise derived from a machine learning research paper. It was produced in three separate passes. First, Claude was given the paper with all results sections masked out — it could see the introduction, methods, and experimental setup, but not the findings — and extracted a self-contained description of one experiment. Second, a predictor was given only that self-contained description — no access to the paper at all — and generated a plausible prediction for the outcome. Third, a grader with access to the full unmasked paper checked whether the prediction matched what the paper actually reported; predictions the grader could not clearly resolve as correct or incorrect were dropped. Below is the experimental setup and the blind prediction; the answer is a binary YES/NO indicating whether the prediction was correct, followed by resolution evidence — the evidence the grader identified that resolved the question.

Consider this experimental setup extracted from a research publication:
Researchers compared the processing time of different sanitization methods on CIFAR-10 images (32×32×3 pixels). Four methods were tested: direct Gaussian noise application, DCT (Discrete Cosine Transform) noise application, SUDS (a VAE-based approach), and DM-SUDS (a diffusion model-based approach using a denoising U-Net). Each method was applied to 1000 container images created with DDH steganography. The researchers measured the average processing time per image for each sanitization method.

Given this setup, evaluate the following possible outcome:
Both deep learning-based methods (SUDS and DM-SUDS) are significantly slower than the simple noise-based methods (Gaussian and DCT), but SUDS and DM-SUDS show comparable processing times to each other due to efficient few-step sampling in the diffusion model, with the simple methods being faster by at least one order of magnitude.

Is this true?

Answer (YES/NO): NO